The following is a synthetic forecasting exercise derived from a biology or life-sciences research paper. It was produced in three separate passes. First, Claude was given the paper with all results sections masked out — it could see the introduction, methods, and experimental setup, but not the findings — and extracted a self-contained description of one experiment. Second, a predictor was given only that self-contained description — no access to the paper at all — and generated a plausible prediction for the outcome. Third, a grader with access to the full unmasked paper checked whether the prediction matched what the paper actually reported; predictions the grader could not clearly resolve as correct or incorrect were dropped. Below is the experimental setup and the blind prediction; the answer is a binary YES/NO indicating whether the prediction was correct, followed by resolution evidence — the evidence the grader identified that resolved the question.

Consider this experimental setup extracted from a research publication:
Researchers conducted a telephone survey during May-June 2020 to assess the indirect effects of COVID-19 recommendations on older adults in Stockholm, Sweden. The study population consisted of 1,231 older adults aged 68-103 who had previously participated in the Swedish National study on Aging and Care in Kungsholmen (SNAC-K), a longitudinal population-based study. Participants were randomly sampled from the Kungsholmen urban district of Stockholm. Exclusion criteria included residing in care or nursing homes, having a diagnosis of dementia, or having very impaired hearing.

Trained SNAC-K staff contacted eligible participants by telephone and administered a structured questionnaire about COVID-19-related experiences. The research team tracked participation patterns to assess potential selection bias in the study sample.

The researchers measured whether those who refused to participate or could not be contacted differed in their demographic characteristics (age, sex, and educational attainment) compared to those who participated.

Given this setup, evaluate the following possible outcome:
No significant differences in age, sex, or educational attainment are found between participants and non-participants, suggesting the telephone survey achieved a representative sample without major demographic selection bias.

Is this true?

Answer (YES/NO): NO